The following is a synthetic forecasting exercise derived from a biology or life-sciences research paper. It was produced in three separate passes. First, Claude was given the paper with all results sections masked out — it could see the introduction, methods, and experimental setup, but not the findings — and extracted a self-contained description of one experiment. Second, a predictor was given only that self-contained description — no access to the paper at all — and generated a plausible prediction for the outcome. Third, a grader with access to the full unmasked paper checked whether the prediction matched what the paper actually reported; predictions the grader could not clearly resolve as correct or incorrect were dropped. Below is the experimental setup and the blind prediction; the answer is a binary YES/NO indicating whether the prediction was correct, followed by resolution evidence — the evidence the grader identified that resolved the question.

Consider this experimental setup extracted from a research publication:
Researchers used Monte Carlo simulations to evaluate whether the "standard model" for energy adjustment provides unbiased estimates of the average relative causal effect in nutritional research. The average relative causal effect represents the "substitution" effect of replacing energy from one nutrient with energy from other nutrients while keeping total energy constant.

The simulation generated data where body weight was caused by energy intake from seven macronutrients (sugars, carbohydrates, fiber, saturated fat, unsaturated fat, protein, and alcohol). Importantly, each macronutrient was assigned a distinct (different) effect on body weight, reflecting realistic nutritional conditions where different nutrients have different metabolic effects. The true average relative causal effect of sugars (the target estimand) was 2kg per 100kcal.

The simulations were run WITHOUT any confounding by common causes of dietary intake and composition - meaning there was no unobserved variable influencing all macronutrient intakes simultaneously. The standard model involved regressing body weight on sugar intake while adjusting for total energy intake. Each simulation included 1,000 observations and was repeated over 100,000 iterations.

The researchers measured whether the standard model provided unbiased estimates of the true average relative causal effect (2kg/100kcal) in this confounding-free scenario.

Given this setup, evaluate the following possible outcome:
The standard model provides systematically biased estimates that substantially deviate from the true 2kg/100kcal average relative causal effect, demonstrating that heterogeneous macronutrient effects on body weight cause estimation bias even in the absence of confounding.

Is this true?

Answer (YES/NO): NO